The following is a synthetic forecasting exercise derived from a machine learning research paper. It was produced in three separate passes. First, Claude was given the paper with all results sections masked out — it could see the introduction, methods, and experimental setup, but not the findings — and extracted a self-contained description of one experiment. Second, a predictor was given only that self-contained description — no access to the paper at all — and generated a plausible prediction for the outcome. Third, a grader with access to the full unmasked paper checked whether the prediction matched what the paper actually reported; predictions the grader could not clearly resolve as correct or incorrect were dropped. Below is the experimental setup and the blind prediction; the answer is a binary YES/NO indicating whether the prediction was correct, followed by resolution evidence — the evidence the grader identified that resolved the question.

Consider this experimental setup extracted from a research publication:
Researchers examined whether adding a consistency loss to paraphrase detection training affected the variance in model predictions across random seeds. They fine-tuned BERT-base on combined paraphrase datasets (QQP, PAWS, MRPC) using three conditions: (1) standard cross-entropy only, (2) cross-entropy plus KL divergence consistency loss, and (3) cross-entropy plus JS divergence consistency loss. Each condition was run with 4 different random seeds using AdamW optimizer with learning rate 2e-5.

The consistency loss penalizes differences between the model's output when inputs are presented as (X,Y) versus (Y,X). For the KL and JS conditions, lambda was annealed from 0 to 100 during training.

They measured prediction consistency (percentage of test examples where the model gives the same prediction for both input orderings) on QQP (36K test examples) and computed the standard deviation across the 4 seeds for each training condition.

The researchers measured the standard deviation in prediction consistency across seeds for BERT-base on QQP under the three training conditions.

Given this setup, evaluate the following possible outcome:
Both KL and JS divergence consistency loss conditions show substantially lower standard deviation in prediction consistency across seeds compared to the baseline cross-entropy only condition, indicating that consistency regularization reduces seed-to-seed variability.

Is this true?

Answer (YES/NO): YES